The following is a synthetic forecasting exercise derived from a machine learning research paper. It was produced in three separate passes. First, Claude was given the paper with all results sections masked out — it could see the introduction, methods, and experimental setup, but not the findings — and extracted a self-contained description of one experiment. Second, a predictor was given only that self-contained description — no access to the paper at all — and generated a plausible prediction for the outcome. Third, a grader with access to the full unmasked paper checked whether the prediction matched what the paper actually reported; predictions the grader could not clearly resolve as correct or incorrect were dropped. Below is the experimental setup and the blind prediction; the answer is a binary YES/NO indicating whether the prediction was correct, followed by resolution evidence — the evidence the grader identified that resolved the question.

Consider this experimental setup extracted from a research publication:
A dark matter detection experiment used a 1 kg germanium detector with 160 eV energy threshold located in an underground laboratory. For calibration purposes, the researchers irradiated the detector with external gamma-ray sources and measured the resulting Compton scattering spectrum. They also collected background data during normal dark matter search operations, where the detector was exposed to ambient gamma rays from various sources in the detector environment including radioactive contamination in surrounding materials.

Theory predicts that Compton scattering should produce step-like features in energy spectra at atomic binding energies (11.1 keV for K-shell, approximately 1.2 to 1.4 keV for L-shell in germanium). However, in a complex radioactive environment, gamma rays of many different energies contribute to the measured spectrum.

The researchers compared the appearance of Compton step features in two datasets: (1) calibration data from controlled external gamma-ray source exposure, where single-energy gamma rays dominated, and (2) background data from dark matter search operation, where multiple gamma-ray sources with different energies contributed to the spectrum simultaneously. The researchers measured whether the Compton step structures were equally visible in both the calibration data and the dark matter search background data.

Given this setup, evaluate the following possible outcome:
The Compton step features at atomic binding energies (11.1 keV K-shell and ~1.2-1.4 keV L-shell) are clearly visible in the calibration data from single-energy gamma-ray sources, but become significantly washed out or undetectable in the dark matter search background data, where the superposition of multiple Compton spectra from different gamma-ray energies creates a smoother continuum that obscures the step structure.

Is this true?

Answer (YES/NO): YES